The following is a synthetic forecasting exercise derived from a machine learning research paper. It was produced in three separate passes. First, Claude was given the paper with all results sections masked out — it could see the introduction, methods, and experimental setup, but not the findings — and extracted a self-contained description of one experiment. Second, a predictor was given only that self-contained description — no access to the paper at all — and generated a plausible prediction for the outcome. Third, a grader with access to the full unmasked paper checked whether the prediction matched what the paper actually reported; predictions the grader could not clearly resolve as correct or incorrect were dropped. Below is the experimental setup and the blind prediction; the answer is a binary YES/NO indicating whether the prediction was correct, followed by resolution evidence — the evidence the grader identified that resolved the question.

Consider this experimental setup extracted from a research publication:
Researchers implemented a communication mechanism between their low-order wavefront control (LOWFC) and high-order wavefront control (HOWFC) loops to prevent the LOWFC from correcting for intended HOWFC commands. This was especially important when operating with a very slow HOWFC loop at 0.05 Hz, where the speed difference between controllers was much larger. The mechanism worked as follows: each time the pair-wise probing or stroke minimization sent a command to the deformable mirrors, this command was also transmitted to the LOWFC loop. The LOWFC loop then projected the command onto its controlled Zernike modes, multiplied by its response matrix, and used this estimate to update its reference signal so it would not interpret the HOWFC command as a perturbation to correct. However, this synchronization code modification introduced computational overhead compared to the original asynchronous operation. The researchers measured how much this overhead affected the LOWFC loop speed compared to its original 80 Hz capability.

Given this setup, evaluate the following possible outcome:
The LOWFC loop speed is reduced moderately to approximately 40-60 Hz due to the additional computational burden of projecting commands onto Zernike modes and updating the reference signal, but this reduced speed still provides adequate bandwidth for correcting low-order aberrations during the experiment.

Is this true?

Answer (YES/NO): NO